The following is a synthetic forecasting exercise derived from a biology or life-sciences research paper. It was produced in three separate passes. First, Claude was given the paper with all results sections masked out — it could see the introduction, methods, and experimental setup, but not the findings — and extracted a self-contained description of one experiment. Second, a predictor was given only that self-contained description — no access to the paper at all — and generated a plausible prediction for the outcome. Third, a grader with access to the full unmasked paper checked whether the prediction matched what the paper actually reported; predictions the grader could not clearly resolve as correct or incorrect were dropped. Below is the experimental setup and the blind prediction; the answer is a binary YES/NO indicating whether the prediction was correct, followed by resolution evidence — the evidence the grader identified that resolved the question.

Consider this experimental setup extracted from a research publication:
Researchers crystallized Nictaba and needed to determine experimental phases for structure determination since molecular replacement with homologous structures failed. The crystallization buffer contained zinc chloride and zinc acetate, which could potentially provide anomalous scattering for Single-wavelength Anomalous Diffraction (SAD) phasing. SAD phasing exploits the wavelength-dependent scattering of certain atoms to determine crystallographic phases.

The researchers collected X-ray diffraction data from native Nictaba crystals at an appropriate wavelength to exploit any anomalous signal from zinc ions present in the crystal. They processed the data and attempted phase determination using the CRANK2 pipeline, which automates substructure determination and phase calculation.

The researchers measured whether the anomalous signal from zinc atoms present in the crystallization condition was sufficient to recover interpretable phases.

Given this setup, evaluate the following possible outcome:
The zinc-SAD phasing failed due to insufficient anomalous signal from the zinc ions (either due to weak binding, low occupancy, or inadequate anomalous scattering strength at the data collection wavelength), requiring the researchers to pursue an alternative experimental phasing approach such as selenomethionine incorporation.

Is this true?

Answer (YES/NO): YES